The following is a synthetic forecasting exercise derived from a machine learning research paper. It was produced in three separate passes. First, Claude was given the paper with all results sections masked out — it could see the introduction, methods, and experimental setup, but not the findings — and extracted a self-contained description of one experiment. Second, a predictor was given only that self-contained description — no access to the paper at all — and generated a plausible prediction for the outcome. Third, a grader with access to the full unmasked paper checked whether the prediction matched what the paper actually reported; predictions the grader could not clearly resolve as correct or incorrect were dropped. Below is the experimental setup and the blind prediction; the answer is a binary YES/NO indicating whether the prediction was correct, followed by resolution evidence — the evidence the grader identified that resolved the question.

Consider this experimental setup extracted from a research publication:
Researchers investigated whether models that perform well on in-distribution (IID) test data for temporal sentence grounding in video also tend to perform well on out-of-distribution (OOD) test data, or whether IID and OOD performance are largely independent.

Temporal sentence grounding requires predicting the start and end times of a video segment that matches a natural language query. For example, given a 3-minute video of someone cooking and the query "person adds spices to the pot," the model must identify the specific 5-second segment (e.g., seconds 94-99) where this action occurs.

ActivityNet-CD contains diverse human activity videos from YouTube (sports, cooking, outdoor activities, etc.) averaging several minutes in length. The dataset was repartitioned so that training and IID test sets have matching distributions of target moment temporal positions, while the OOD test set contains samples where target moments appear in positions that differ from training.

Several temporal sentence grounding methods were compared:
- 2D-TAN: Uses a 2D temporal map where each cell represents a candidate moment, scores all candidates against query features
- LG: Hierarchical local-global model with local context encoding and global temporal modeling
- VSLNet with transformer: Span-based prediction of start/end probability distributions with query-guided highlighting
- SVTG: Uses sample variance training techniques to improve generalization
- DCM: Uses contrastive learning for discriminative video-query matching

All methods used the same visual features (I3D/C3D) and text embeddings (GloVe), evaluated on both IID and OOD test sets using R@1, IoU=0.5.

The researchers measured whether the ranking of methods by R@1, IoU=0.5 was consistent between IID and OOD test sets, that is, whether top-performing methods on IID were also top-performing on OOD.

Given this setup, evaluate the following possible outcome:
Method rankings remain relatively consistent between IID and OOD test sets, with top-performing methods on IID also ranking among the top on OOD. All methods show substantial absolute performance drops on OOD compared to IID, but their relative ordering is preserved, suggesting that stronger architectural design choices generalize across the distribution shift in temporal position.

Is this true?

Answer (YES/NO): NO